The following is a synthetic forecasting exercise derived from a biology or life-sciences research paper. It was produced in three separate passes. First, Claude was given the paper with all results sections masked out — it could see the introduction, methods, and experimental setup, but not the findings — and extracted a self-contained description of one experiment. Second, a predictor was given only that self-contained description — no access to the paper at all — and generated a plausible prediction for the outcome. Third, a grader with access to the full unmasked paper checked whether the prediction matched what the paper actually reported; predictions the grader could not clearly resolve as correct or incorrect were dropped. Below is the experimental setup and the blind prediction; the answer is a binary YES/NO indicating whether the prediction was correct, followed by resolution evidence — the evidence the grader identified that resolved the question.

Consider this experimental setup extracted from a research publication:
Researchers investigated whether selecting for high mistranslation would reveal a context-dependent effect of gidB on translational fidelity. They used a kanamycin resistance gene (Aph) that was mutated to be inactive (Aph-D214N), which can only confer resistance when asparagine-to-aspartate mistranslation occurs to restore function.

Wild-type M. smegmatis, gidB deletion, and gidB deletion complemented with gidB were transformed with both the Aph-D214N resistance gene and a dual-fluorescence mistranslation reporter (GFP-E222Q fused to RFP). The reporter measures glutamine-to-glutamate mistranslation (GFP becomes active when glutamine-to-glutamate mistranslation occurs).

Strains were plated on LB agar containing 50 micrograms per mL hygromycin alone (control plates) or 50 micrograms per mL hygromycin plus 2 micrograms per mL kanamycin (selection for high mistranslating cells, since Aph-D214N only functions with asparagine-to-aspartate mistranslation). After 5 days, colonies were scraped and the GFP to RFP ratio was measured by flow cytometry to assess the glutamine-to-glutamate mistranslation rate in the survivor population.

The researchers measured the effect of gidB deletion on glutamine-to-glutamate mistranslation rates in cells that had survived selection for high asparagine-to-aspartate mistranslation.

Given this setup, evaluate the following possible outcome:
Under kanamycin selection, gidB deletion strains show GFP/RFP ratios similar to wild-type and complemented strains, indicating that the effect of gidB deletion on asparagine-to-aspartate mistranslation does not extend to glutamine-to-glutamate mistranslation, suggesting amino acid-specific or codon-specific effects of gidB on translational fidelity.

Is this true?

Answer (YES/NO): NO